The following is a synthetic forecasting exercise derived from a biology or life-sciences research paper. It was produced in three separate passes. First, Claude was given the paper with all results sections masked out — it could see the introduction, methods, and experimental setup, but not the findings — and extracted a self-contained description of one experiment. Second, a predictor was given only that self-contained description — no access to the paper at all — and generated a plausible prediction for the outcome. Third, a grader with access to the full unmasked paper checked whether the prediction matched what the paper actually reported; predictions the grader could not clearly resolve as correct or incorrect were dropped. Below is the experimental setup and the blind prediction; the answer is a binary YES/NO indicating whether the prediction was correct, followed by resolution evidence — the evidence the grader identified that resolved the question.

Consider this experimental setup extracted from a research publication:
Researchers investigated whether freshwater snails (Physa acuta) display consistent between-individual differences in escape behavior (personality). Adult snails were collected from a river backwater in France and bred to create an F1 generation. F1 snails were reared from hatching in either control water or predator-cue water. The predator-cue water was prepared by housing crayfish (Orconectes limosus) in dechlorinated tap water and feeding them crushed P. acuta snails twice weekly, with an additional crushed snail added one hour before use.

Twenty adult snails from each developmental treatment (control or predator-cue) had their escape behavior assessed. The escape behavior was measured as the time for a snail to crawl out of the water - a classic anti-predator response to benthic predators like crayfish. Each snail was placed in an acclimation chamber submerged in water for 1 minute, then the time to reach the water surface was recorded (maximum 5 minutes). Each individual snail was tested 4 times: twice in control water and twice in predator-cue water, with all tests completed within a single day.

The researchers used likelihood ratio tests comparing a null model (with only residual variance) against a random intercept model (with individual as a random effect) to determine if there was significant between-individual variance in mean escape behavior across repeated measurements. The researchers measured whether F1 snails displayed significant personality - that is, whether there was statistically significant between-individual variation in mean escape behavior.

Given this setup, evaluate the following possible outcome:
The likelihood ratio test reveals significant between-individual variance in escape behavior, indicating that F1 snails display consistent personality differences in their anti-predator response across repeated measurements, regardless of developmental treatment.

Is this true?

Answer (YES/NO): YES